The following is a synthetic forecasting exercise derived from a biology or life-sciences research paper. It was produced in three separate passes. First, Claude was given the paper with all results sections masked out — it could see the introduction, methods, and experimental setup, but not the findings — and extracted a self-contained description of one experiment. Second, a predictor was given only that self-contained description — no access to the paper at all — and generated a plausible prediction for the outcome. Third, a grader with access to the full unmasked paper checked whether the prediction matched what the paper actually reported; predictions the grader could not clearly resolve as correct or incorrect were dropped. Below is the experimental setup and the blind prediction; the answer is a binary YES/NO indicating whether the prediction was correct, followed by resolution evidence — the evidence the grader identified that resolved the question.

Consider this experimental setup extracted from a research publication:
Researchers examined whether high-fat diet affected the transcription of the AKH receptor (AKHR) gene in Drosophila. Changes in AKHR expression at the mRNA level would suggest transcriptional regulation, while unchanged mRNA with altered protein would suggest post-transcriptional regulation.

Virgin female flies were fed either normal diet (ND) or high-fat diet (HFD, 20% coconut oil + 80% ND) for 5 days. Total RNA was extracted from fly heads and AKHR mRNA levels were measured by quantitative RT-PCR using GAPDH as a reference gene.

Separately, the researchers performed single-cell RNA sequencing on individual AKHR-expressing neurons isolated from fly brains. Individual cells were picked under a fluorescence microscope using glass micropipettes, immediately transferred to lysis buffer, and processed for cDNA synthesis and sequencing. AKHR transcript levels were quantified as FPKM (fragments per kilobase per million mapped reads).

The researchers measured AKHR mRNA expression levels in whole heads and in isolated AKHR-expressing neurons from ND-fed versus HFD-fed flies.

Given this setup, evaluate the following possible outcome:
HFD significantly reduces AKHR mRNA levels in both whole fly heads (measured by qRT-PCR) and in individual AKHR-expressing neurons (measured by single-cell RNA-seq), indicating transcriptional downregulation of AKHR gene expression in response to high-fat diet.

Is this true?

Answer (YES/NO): NO